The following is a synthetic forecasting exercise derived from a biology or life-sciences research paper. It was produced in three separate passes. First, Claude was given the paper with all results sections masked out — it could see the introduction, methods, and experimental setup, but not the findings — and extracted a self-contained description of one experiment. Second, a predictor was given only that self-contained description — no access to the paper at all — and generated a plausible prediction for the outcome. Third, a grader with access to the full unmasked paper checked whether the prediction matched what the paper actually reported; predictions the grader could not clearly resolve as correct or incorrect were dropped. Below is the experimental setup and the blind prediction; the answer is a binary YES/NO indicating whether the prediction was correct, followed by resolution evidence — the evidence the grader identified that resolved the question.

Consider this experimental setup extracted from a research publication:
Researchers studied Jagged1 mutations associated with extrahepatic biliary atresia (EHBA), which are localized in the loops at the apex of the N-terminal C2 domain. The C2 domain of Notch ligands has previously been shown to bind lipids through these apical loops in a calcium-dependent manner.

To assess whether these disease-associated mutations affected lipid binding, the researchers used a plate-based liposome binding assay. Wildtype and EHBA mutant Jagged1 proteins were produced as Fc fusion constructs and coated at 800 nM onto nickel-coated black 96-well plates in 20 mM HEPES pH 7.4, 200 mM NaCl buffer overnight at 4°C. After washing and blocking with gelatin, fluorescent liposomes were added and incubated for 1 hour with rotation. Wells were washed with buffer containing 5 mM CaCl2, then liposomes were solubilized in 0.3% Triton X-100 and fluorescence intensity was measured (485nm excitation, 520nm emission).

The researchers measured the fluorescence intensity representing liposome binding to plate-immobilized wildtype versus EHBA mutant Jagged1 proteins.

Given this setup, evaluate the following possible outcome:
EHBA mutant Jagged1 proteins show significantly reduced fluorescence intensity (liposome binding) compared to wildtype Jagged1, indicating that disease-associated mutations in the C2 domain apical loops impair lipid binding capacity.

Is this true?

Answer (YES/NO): YES